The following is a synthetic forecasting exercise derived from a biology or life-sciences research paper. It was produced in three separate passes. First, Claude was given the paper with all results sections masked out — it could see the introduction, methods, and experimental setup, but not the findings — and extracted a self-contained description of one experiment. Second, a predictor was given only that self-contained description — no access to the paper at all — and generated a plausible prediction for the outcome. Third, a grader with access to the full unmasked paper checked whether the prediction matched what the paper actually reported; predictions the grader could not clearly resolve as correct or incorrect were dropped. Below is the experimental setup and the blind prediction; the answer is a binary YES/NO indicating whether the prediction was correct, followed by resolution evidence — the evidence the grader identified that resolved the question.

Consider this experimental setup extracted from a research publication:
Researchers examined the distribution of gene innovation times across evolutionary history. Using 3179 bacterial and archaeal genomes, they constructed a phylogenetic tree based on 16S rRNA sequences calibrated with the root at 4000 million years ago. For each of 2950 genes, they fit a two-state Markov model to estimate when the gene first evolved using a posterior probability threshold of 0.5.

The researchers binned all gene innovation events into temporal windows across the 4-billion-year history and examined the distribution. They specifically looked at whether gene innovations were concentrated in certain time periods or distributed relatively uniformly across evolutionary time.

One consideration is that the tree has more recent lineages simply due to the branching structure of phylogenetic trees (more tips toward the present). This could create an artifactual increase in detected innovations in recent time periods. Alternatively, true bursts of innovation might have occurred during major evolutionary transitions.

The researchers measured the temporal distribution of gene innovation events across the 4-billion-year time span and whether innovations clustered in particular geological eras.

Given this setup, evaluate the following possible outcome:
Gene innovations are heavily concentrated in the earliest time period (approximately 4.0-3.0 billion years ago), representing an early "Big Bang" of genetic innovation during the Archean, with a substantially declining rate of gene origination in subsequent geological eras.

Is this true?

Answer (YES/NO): NO